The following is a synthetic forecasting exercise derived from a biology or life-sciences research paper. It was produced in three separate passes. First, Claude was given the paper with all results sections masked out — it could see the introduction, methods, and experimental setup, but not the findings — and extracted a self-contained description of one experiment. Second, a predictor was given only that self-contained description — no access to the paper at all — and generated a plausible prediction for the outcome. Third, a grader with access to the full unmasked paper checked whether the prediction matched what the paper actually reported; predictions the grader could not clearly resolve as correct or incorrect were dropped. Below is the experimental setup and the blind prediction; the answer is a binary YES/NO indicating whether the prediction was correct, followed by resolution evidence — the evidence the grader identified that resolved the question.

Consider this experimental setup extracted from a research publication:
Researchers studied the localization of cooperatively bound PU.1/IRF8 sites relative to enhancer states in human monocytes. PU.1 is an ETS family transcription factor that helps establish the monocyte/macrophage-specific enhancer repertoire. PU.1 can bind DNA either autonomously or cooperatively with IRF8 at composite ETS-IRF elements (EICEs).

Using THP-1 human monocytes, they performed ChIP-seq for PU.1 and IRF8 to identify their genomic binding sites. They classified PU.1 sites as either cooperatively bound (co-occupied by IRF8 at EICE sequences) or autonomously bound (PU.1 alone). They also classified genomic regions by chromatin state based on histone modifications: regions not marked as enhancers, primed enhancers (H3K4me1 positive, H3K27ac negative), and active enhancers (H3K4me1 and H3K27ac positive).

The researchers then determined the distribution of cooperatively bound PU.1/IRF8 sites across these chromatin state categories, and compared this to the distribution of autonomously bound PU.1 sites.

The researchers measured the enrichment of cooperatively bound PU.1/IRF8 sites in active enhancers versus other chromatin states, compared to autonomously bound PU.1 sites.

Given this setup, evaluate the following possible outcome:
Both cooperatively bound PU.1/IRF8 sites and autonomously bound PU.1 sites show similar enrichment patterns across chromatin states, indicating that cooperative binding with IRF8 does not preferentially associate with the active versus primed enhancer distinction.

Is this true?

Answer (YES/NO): NO